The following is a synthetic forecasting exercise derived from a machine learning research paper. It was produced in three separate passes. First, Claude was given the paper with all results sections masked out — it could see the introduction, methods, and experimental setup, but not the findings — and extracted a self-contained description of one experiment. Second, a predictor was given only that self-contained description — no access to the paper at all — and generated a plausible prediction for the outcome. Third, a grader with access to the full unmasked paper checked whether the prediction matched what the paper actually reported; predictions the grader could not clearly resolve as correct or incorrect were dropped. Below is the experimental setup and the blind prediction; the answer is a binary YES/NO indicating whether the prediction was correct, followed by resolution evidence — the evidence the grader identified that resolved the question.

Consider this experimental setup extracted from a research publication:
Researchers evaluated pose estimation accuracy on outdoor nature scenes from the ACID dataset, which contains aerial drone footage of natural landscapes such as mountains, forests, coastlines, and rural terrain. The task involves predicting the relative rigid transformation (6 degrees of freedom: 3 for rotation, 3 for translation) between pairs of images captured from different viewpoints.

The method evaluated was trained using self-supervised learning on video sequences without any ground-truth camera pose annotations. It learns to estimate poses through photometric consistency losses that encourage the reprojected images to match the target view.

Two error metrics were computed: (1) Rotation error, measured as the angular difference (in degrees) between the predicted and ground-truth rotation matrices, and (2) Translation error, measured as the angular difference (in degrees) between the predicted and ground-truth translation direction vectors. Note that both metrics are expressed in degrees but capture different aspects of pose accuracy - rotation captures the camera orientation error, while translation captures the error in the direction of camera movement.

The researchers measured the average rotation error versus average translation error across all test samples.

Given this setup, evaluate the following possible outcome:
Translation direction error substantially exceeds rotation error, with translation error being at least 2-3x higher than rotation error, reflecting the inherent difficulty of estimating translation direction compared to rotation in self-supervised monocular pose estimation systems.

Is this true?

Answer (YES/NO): YES